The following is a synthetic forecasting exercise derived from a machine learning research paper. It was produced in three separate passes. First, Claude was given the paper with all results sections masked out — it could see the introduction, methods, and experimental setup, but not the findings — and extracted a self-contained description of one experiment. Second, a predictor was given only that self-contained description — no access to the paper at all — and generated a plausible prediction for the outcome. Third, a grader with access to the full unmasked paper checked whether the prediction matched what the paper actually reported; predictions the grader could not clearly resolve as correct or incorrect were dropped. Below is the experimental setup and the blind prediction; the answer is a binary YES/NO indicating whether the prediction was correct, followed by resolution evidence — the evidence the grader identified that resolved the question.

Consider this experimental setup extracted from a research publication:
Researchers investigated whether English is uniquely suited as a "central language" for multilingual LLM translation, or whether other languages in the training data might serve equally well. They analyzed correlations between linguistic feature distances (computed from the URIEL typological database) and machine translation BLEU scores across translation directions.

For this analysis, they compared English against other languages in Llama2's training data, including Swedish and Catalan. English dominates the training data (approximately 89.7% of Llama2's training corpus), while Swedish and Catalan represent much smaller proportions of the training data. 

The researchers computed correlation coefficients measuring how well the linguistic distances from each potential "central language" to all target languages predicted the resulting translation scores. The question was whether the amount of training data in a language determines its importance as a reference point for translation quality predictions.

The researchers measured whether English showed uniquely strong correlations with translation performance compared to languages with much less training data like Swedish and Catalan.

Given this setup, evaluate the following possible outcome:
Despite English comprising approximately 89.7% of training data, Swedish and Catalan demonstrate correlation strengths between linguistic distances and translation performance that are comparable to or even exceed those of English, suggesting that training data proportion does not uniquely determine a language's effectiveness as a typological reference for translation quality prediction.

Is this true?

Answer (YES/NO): YES